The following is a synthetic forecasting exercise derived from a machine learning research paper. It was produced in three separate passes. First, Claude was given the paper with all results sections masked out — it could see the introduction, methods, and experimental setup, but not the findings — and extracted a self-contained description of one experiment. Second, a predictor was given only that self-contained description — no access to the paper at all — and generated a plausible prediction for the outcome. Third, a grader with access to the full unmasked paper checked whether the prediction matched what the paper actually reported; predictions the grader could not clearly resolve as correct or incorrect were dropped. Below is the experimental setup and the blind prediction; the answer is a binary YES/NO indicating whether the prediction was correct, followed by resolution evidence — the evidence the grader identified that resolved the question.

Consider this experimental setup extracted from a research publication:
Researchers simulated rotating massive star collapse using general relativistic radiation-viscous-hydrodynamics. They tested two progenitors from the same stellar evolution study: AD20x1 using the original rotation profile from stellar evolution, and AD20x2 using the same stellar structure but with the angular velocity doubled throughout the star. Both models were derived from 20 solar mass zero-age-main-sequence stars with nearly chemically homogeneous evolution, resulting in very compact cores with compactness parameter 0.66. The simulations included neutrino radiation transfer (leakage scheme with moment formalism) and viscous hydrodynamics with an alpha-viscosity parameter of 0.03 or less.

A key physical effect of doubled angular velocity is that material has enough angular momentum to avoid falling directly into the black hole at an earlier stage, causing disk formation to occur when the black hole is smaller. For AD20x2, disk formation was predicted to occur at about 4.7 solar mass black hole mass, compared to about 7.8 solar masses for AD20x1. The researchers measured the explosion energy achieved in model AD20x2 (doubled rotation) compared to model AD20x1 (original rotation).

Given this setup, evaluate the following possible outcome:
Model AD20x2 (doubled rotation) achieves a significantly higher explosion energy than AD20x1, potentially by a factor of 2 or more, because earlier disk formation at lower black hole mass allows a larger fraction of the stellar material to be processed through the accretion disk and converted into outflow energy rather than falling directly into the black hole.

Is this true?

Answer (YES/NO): YES